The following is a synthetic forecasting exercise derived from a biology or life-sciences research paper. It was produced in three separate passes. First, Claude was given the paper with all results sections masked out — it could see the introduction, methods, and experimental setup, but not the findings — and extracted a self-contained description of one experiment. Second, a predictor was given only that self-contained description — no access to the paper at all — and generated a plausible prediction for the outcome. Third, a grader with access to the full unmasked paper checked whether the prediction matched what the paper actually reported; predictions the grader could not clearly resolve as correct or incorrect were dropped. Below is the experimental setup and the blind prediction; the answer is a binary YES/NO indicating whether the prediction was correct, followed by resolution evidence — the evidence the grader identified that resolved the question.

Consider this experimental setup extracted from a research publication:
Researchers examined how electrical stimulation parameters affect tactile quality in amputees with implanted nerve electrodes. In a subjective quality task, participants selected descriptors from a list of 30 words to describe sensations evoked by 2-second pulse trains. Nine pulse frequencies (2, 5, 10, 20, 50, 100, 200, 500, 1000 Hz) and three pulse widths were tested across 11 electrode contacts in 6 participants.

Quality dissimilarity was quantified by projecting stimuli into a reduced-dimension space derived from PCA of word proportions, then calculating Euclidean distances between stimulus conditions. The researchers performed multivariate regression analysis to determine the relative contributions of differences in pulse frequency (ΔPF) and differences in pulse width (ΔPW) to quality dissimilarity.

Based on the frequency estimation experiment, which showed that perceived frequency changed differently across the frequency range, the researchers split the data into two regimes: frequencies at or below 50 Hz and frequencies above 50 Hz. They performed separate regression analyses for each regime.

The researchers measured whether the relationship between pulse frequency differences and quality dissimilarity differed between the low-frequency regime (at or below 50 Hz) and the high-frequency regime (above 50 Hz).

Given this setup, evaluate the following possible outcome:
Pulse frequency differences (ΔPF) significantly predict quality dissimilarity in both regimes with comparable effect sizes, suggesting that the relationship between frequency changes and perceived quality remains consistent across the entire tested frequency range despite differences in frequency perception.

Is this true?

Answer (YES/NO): NO